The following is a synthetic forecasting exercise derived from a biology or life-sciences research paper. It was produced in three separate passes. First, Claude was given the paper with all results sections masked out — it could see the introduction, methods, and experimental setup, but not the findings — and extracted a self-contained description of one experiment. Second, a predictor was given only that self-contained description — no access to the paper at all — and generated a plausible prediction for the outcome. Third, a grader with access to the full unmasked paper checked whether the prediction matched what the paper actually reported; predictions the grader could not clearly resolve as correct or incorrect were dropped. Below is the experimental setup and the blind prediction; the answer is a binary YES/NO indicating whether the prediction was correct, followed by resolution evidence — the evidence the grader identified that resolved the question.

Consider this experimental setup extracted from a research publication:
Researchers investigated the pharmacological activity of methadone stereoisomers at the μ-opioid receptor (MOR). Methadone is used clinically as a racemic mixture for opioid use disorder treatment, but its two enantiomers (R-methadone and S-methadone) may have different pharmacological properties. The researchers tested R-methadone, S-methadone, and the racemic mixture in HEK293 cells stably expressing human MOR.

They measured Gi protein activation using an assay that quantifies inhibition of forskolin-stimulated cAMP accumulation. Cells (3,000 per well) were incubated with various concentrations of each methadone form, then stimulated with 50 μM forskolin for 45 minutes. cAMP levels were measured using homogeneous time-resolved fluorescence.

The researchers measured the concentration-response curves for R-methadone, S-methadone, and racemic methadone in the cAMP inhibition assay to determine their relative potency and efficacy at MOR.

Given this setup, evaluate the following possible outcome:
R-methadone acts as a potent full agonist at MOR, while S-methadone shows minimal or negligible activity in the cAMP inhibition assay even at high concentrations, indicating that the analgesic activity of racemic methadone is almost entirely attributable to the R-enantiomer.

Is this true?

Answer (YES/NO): NO